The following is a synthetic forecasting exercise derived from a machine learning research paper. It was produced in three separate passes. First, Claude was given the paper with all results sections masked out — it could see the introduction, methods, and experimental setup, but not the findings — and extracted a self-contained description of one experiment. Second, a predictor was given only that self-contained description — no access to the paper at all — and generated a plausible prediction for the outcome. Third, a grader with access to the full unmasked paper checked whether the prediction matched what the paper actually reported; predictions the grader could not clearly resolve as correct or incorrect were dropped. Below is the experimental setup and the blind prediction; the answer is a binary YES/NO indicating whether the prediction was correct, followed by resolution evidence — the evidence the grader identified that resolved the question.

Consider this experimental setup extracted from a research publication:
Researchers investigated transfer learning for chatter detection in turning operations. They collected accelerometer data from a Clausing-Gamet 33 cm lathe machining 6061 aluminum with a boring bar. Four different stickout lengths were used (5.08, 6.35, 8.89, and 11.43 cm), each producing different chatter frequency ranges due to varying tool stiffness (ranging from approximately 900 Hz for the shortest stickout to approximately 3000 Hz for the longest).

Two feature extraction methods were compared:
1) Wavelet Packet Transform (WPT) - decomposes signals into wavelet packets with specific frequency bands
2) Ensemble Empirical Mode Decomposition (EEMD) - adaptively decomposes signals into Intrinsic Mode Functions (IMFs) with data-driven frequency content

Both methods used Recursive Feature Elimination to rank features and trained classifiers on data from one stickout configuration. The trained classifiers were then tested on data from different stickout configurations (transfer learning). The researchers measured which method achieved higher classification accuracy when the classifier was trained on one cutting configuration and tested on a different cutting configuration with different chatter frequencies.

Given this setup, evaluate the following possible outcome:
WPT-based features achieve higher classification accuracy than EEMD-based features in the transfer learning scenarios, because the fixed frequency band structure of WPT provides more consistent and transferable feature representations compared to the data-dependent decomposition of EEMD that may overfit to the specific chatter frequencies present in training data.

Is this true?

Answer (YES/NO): NO